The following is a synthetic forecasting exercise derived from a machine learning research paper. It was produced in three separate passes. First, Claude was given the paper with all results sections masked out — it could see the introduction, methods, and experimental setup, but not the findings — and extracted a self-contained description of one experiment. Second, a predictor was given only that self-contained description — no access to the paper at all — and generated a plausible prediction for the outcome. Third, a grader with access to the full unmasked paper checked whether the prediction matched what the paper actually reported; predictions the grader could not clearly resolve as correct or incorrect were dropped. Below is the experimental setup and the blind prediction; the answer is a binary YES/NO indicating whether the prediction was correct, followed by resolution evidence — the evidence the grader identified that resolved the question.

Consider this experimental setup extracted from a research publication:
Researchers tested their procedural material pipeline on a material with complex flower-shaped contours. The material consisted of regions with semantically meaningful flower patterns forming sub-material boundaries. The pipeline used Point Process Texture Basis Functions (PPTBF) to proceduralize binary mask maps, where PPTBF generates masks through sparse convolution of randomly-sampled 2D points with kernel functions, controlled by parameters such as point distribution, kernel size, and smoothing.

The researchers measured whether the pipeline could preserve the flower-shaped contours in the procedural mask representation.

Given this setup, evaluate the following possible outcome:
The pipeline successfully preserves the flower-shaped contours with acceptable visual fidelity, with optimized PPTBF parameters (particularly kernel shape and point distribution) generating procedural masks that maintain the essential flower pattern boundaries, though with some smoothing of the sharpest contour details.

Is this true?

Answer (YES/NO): NO